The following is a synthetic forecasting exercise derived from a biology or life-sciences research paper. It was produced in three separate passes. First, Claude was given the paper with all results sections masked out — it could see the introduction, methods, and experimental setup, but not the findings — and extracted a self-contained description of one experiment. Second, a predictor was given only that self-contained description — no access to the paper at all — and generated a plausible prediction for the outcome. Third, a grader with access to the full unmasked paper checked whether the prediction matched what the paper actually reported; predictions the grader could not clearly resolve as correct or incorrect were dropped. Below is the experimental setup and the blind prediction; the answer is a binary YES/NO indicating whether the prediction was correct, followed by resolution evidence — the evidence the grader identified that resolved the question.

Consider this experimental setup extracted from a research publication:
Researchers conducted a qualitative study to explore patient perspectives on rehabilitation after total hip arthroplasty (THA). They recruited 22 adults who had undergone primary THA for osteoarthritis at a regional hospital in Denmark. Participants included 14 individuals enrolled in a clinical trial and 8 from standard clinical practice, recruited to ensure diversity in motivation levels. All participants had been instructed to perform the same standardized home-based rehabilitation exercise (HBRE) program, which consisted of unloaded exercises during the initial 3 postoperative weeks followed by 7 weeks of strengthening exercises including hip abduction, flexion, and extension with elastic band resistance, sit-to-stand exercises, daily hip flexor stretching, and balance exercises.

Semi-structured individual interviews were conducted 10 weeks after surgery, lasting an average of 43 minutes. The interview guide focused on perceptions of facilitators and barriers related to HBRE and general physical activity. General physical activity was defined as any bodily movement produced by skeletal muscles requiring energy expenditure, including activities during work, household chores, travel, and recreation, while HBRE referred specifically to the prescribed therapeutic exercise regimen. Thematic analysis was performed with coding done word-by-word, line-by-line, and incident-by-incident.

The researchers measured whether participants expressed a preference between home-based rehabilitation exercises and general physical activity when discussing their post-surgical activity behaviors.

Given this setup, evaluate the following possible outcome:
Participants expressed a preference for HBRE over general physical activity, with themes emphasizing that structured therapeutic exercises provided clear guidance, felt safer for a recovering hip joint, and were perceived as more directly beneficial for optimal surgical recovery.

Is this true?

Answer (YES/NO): NO